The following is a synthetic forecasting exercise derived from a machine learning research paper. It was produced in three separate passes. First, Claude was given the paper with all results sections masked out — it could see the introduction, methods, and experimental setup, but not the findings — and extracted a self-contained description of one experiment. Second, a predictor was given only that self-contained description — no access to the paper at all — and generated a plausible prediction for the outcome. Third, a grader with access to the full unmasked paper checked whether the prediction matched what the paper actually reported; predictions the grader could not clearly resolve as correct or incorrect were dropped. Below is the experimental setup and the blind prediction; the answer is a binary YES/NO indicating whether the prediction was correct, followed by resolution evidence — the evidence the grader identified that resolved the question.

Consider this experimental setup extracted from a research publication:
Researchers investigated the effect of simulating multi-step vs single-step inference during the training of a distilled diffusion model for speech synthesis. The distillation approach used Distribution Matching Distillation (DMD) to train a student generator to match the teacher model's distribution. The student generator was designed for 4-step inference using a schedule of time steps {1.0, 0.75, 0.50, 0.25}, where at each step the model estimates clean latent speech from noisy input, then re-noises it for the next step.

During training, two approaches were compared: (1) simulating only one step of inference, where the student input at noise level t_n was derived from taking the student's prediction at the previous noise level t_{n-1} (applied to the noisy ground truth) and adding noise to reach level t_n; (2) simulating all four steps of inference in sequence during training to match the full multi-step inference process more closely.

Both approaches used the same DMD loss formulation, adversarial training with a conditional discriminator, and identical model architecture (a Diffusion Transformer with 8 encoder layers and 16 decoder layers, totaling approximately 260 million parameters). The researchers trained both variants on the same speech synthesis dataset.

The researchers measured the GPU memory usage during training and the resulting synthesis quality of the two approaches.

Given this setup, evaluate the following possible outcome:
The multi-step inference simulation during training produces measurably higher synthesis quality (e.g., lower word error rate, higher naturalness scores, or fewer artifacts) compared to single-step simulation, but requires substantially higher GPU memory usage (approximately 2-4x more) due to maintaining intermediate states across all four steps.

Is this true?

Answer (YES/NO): NO